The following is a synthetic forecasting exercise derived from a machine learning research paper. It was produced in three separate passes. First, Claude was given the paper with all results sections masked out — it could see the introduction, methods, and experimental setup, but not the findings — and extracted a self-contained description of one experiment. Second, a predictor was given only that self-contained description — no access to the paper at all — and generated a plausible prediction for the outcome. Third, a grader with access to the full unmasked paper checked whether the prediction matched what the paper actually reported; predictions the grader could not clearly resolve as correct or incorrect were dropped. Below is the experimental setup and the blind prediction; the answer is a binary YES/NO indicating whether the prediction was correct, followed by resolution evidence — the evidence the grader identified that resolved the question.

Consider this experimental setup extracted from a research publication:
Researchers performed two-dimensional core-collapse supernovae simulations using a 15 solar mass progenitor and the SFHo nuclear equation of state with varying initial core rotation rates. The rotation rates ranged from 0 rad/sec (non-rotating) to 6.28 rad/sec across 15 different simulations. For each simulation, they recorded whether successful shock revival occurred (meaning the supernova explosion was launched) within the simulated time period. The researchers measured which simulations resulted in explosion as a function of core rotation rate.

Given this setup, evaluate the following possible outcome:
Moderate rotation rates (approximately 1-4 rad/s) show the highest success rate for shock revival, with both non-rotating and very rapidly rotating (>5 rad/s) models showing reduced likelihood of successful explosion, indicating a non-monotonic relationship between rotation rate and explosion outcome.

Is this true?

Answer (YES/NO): YES